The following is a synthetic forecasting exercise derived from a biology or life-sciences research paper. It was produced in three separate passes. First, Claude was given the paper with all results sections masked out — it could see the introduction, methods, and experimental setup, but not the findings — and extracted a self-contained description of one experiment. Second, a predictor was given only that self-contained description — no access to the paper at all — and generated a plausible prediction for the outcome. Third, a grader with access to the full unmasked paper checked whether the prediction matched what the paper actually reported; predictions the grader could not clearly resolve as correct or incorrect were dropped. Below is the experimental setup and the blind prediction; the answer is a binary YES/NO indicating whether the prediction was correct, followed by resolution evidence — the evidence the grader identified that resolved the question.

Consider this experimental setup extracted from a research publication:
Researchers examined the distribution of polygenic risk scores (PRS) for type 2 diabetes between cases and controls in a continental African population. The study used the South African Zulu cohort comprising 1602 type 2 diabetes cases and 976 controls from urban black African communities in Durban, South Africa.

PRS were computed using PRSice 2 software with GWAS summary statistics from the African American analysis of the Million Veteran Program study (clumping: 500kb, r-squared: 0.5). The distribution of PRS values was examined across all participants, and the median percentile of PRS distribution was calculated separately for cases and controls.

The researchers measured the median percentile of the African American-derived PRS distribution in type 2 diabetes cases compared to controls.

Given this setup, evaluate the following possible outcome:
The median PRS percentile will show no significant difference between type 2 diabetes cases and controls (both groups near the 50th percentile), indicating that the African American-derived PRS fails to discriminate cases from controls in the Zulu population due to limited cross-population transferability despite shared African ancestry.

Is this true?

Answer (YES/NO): NO